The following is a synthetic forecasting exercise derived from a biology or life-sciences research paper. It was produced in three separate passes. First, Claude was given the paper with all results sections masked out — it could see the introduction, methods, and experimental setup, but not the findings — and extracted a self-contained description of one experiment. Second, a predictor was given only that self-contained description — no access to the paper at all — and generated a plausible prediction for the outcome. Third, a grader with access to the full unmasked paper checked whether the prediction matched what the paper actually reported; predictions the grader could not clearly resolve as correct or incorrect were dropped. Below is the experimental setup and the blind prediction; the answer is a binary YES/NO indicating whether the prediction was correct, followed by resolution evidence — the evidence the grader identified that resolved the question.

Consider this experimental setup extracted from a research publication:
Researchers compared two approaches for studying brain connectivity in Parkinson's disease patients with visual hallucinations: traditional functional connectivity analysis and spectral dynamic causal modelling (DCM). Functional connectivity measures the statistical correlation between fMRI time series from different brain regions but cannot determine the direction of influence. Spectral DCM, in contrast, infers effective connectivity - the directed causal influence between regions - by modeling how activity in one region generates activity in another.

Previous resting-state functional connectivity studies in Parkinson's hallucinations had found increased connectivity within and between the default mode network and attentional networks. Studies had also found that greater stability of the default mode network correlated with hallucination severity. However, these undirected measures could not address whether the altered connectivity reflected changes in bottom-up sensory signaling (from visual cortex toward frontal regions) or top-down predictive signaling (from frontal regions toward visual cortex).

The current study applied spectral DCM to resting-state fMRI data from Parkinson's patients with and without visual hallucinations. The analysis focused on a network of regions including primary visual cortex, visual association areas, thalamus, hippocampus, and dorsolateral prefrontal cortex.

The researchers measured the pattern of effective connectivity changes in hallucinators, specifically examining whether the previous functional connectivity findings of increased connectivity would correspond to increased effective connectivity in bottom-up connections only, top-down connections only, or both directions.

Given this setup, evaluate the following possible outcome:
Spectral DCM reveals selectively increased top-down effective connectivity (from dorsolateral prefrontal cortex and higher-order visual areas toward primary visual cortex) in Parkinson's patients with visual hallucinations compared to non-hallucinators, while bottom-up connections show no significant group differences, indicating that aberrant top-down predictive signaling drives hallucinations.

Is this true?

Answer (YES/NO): NO